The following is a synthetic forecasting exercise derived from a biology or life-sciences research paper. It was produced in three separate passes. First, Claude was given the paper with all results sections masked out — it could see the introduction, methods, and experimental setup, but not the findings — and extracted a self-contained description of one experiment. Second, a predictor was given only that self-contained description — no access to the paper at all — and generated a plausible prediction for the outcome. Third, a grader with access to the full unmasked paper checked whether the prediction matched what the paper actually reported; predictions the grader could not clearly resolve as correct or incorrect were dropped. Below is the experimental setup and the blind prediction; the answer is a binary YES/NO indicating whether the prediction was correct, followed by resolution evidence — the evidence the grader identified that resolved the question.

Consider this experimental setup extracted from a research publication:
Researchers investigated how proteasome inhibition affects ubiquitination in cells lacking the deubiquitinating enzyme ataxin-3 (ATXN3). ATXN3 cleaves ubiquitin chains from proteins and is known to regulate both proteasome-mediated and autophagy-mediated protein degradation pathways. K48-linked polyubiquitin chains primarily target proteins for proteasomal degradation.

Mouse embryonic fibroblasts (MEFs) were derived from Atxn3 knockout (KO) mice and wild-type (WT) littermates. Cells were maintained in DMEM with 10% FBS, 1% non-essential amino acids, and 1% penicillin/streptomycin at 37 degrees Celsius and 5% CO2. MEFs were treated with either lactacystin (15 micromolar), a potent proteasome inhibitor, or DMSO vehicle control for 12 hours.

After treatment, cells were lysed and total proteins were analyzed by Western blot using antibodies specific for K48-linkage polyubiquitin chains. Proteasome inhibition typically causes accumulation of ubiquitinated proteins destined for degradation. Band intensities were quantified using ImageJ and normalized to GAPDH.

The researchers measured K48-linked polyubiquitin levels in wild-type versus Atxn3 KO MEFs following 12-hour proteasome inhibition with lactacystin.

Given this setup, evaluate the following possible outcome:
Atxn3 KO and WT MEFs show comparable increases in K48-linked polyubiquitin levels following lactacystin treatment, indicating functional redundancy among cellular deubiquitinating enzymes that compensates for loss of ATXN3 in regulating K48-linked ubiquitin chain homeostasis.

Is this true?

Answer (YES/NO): NO